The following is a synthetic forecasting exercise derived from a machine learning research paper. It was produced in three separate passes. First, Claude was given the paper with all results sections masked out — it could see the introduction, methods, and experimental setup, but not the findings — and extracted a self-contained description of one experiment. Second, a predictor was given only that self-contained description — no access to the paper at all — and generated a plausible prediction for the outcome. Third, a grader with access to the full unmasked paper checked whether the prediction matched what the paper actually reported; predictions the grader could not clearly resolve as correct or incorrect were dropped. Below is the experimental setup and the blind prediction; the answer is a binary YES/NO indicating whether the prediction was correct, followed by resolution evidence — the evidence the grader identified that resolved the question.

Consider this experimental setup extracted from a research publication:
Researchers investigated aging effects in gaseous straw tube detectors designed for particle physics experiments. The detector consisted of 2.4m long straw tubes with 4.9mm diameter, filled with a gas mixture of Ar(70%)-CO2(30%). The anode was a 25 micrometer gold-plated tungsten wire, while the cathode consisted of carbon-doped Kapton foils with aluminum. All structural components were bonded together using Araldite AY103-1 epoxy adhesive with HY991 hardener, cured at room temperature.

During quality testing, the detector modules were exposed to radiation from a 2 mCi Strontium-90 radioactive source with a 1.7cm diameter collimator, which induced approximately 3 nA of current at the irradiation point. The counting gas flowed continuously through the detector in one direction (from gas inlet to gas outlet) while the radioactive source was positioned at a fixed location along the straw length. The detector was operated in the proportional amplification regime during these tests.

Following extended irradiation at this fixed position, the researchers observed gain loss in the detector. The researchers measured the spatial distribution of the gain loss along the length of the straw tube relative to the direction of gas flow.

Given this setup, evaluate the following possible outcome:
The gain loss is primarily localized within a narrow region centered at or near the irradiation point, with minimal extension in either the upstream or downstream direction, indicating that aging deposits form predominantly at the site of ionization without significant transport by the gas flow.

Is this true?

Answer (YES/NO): NO